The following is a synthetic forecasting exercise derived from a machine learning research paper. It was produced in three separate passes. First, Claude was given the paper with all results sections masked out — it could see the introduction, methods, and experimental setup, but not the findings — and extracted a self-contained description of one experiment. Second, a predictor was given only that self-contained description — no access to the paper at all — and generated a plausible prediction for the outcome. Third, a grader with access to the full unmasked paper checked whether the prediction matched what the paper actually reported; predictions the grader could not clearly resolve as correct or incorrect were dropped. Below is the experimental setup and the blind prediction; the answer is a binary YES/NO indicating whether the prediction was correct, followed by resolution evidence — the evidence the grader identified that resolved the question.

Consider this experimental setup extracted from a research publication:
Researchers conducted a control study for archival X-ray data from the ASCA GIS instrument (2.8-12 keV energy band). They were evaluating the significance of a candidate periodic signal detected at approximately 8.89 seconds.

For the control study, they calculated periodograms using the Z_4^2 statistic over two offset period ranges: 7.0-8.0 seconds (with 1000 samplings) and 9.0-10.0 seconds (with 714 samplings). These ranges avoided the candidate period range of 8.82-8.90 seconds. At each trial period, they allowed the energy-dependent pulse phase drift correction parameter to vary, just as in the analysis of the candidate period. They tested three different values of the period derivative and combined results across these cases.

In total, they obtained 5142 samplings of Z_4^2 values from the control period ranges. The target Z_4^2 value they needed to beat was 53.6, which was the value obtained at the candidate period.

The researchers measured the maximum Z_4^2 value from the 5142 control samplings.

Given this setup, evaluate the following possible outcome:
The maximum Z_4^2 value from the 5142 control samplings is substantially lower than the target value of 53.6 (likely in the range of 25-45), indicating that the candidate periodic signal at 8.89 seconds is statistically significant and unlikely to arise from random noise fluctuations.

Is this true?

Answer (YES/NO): YES